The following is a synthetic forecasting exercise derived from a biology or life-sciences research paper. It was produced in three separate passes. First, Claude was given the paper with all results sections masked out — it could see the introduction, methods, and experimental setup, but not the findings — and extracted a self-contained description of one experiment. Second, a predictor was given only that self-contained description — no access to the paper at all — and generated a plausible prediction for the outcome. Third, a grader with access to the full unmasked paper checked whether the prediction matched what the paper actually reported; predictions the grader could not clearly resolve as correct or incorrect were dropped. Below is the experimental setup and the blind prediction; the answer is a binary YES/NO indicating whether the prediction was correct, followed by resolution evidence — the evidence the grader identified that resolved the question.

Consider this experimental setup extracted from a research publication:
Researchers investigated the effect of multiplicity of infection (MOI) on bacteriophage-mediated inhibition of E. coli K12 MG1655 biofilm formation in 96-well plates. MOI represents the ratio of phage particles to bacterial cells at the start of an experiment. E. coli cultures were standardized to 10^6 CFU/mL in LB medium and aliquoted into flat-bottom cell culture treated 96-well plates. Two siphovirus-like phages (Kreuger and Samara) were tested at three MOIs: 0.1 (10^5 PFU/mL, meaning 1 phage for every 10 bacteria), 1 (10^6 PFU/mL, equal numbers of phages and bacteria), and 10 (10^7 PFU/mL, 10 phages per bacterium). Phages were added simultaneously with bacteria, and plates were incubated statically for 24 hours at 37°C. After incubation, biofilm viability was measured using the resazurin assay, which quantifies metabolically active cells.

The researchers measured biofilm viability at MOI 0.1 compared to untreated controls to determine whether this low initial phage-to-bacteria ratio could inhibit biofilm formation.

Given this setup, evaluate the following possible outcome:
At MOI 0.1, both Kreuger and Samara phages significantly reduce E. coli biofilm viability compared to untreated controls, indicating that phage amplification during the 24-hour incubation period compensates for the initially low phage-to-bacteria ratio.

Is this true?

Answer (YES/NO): YES